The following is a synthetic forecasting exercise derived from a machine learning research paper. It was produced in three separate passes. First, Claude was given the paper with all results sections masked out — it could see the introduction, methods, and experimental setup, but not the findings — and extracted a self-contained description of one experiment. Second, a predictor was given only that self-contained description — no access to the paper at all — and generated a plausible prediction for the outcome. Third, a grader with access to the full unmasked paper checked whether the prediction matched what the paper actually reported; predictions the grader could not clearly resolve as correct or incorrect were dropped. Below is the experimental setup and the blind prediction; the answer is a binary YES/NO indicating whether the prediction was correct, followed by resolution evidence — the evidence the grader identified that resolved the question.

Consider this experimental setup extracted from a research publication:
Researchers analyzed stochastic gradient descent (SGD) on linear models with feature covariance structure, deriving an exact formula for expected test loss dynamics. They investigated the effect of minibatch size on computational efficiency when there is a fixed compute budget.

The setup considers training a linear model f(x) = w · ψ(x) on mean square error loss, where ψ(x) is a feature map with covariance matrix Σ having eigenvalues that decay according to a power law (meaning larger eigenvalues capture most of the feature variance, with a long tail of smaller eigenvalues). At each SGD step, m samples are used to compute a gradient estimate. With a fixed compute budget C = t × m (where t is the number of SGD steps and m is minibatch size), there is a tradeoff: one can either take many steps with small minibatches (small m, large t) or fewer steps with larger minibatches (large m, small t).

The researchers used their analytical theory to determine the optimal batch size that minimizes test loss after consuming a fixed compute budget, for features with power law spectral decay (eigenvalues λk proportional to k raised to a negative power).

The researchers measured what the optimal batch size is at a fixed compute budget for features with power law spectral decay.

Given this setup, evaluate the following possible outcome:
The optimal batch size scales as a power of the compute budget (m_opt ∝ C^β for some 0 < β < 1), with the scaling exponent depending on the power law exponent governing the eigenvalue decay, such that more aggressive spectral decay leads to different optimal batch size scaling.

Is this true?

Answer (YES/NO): NO